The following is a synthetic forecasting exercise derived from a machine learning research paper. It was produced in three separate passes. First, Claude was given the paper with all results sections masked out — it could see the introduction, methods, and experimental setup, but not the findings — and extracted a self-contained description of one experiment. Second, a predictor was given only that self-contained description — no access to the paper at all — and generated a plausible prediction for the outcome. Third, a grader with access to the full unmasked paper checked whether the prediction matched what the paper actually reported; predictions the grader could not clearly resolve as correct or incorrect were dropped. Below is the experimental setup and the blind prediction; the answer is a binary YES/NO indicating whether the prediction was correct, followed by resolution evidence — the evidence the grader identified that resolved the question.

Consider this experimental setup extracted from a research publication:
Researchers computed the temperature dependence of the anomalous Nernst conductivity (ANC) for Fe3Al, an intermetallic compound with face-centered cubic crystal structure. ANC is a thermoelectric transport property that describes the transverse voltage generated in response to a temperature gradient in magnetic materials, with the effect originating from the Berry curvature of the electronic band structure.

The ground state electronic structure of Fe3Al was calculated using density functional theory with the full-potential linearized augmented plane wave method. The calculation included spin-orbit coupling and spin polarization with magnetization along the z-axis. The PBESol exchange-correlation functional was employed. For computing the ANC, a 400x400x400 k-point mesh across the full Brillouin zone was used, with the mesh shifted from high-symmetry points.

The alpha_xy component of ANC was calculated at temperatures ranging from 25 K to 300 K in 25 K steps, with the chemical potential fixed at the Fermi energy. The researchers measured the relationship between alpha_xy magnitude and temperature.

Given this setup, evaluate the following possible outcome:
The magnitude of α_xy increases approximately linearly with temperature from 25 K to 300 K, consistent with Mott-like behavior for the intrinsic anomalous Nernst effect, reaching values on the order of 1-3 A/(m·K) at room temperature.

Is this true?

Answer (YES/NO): NO